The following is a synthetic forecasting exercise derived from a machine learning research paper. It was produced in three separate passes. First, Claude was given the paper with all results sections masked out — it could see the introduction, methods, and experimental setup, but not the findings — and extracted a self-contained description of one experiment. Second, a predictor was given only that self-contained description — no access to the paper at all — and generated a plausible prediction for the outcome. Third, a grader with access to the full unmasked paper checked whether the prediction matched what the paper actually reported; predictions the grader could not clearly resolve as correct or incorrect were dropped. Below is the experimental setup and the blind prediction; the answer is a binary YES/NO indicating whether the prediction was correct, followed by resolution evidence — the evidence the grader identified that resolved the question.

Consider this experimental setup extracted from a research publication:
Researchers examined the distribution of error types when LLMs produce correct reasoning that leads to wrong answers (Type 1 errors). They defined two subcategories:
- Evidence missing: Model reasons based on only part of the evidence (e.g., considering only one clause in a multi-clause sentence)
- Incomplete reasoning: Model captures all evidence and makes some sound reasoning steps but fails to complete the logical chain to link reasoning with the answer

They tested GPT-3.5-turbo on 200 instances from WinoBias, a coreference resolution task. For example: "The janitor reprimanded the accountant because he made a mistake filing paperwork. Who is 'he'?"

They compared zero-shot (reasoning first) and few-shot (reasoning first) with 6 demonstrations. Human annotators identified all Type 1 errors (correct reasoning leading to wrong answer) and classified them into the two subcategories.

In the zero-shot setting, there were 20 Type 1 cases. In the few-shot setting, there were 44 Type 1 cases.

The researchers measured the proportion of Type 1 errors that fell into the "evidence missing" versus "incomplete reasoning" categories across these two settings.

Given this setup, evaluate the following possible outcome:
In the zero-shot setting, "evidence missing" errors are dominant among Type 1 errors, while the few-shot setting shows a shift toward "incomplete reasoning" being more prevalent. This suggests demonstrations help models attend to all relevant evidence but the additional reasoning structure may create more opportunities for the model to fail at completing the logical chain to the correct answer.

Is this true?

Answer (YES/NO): NO